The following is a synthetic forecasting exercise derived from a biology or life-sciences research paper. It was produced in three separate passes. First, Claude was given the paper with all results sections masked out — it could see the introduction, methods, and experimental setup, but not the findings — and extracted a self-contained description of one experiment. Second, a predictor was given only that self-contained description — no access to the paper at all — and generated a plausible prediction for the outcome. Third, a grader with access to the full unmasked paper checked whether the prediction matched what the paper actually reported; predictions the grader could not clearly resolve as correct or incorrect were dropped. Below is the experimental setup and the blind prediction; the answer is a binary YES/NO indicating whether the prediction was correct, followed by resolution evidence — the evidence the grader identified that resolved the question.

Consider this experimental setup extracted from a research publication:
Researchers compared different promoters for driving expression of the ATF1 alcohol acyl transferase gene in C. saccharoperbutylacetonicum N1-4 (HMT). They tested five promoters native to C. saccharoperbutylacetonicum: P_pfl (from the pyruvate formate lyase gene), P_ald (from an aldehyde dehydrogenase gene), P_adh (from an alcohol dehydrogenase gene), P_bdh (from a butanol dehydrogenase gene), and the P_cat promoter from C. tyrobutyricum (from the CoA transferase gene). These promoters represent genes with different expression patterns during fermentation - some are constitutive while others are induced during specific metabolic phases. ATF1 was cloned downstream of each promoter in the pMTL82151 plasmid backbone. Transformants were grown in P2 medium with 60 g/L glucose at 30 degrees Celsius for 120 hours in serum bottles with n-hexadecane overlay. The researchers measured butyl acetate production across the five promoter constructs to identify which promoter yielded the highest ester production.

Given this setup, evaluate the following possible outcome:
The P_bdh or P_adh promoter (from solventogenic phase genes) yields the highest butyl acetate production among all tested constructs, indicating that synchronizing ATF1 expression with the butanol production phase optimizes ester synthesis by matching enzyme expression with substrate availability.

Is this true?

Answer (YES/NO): NO